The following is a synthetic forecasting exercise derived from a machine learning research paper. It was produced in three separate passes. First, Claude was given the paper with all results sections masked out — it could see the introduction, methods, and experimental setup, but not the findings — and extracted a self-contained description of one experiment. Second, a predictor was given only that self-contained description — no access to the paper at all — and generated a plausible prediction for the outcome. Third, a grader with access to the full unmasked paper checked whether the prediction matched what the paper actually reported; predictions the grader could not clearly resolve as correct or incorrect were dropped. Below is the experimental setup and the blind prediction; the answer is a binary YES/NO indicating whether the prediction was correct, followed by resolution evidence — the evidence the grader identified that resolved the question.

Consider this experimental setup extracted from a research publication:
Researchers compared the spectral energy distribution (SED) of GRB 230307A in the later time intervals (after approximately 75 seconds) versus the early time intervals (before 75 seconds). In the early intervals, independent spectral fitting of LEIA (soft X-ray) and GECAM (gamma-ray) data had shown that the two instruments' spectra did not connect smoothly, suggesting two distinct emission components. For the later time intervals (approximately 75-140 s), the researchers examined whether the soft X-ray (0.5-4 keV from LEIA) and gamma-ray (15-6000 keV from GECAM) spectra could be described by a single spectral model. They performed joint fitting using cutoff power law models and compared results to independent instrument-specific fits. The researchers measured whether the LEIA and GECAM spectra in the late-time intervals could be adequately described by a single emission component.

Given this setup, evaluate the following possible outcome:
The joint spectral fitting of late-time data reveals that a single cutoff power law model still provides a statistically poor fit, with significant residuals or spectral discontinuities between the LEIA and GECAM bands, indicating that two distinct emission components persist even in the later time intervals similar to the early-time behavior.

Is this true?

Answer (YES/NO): NO